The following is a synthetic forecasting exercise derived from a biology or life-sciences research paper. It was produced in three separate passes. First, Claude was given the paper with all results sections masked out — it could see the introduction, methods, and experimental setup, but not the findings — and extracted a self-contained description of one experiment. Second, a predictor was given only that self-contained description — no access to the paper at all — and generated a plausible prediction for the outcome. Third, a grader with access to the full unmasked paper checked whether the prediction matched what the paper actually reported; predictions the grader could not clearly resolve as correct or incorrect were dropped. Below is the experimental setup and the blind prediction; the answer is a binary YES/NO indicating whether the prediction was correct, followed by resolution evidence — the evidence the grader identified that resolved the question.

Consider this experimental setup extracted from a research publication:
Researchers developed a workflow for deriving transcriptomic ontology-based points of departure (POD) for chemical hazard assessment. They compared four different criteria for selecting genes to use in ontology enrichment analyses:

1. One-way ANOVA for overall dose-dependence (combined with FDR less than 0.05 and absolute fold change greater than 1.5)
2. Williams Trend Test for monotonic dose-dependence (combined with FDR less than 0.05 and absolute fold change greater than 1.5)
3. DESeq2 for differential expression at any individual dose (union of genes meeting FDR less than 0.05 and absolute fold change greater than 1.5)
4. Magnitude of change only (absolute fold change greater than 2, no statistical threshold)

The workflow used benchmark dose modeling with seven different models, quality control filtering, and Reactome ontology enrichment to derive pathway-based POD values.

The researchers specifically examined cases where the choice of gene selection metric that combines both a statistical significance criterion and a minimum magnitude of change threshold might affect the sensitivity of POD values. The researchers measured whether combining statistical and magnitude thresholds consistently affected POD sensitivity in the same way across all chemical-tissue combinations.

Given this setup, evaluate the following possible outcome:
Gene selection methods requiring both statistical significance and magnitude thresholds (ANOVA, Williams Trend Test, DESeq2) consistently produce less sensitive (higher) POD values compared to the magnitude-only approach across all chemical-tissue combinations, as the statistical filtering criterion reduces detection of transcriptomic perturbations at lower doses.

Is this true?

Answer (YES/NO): NO